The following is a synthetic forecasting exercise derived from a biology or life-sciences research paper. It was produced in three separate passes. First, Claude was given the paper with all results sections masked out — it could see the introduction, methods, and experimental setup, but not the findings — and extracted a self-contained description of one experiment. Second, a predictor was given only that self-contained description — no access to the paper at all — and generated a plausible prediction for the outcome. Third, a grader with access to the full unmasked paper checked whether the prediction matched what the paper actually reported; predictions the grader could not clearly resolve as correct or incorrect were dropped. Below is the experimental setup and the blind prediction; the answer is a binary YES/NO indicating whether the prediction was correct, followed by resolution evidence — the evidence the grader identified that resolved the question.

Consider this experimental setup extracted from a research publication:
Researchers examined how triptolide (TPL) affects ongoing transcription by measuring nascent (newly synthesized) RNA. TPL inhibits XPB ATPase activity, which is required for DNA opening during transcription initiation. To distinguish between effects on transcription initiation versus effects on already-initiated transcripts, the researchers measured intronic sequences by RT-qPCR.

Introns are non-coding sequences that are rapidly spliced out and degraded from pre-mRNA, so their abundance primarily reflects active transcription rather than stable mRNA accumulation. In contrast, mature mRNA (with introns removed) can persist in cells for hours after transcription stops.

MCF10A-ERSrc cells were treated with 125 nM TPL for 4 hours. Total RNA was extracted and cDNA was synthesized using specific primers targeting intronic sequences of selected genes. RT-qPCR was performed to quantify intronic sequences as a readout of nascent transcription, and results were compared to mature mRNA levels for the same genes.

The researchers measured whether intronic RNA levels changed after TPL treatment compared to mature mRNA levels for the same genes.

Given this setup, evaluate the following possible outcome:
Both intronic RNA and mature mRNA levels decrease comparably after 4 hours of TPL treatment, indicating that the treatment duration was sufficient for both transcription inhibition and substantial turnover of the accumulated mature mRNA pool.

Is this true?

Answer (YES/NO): NO